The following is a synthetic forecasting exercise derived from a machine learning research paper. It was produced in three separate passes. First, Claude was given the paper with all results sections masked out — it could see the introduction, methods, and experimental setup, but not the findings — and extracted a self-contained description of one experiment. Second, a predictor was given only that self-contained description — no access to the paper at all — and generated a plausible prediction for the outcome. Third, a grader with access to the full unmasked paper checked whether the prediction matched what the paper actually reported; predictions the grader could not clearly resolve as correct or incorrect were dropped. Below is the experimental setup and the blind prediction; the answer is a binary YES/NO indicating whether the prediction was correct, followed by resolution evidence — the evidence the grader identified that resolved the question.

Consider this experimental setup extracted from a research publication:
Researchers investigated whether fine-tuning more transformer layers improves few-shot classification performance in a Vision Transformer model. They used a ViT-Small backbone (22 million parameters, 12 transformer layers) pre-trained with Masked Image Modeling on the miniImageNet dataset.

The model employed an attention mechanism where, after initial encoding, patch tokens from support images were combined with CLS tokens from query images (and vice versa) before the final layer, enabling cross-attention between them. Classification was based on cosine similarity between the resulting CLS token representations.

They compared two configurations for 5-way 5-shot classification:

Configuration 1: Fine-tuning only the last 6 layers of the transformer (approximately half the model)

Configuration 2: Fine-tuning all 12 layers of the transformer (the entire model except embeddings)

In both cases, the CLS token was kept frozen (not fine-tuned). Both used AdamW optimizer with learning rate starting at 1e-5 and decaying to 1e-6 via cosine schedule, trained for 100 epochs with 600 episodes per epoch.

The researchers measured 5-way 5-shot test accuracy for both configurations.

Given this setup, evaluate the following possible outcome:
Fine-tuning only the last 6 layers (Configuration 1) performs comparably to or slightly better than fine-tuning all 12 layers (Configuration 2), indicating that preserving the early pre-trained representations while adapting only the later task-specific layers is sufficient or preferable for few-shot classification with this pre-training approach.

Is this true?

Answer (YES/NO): YES